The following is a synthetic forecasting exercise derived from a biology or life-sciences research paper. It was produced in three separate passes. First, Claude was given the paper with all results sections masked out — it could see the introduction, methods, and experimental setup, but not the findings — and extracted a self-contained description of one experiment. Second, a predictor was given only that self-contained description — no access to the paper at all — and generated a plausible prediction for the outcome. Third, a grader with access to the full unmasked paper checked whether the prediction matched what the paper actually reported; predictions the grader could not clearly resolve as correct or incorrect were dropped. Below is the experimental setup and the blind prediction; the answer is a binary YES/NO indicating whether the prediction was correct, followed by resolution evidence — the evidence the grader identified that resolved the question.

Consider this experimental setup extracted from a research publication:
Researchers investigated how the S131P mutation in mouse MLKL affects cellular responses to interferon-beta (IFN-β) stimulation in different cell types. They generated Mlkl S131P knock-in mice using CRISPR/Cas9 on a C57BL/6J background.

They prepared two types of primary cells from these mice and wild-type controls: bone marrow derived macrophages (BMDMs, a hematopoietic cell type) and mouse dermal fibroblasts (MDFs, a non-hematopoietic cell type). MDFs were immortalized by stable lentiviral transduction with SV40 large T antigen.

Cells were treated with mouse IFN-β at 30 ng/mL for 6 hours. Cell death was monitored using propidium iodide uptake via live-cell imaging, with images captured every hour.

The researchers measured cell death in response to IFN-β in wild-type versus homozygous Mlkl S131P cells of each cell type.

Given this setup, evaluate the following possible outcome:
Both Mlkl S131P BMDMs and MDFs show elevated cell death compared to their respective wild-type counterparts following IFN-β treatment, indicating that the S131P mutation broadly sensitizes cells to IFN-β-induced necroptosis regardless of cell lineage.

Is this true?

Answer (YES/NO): NO